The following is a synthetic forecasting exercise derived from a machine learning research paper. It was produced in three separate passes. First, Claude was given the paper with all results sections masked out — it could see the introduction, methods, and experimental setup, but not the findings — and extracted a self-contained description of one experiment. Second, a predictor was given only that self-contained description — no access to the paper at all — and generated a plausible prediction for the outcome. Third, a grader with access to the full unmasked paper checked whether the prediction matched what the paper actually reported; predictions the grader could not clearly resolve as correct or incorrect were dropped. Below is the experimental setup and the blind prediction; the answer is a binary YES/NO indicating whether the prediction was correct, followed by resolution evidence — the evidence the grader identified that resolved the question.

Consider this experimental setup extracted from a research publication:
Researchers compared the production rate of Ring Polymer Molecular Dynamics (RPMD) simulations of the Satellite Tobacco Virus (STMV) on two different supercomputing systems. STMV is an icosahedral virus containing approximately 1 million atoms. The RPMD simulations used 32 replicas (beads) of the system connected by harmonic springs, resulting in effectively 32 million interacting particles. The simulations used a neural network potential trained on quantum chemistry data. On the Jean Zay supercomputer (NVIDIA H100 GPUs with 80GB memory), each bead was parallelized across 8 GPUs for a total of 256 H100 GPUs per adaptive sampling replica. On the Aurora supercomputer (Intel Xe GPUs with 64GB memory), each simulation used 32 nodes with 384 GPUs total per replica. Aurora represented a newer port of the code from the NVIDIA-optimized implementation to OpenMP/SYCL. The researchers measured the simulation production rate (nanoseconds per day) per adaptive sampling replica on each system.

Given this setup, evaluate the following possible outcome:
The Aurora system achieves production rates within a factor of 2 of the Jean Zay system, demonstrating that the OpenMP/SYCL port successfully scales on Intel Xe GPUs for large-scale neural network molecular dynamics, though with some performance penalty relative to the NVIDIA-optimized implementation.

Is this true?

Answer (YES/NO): NO